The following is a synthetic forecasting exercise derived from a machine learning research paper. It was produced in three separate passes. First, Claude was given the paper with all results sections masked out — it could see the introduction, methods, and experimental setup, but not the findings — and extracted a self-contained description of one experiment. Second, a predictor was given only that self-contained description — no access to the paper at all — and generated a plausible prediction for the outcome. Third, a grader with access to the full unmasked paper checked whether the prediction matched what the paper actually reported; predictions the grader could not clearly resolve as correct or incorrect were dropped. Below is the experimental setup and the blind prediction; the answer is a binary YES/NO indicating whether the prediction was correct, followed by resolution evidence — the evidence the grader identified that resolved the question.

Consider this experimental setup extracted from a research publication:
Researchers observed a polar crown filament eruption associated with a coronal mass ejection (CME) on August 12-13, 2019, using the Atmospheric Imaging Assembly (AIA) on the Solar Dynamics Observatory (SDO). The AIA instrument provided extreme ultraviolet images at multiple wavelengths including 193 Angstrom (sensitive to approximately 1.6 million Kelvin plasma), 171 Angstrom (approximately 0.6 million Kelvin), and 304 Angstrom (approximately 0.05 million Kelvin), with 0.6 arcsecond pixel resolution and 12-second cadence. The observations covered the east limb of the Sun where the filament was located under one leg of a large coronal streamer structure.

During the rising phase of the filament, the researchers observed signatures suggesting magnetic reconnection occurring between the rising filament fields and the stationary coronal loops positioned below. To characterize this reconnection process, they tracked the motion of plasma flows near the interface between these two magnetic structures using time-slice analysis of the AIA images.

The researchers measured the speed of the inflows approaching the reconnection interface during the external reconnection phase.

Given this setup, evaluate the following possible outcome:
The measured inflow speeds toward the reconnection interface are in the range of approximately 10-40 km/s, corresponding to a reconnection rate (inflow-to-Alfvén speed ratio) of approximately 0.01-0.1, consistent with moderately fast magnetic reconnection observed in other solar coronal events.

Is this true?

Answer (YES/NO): NO